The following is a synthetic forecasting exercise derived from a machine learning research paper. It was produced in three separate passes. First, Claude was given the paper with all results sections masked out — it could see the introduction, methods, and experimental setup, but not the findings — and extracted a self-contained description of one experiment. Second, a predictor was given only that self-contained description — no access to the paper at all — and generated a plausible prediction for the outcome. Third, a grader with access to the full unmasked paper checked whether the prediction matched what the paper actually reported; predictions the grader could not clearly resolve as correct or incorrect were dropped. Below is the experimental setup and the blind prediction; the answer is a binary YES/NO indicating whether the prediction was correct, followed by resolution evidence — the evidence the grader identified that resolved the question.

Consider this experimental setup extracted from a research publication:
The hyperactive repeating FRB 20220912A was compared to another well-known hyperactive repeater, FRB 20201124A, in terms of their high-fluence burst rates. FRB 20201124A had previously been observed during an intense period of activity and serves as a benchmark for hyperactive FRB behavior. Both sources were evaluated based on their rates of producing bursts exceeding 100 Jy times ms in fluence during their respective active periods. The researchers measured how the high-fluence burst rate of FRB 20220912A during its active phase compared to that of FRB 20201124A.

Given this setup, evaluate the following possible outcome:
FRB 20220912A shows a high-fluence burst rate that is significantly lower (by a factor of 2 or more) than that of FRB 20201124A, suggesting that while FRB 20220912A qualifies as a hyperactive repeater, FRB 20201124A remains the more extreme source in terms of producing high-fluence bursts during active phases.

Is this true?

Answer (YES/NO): NO